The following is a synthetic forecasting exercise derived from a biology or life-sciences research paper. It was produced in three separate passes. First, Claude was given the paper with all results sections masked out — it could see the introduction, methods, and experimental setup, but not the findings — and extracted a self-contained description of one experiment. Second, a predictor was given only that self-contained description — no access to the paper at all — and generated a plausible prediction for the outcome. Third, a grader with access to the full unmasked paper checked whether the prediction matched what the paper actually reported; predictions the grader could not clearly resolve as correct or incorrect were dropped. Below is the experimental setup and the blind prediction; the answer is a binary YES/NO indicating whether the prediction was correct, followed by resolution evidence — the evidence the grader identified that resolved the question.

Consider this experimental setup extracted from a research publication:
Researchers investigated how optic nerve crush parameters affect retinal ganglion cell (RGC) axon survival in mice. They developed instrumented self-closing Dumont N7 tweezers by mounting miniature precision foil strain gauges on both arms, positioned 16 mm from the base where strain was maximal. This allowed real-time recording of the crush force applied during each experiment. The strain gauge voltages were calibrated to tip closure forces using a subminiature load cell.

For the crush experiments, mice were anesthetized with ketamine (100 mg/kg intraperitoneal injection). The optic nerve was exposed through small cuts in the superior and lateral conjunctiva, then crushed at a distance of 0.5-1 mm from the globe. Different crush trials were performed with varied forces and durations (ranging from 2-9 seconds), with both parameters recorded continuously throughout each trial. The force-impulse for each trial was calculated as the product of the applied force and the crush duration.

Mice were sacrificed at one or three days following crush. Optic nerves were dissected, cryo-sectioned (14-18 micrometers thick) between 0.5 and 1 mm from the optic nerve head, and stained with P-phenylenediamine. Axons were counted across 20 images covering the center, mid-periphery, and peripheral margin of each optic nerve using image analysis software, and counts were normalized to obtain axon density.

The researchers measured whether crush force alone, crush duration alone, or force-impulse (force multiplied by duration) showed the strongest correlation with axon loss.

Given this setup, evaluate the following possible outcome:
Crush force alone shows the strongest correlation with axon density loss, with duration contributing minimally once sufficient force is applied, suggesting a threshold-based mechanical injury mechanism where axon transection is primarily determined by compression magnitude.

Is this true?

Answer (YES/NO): NO